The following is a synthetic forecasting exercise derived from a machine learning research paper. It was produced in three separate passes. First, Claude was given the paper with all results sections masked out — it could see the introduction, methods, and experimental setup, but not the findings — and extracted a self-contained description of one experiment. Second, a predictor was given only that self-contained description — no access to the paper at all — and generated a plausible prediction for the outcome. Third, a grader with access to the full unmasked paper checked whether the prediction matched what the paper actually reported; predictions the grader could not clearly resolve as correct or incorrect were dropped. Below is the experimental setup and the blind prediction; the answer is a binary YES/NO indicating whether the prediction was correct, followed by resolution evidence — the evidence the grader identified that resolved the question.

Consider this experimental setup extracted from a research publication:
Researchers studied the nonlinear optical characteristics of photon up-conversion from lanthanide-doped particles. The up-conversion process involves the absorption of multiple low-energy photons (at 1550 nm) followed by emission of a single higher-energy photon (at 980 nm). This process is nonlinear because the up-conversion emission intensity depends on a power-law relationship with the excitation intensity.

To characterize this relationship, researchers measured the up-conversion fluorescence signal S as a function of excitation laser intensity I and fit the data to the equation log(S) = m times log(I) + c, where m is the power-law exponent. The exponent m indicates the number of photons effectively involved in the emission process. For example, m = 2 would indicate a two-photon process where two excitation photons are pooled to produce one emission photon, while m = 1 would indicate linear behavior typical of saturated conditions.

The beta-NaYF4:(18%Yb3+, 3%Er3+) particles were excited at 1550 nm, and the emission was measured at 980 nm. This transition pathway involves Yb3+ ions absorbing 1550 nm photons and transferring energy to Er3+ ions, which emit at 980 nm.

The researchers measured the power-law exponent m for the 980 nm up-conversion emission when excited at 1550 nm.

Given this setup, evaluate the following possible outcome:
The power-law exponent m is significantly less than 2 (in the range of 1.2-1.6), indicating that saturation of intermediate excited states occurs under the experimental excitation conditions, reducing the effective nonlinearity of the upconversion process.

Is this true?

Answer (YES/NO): NO